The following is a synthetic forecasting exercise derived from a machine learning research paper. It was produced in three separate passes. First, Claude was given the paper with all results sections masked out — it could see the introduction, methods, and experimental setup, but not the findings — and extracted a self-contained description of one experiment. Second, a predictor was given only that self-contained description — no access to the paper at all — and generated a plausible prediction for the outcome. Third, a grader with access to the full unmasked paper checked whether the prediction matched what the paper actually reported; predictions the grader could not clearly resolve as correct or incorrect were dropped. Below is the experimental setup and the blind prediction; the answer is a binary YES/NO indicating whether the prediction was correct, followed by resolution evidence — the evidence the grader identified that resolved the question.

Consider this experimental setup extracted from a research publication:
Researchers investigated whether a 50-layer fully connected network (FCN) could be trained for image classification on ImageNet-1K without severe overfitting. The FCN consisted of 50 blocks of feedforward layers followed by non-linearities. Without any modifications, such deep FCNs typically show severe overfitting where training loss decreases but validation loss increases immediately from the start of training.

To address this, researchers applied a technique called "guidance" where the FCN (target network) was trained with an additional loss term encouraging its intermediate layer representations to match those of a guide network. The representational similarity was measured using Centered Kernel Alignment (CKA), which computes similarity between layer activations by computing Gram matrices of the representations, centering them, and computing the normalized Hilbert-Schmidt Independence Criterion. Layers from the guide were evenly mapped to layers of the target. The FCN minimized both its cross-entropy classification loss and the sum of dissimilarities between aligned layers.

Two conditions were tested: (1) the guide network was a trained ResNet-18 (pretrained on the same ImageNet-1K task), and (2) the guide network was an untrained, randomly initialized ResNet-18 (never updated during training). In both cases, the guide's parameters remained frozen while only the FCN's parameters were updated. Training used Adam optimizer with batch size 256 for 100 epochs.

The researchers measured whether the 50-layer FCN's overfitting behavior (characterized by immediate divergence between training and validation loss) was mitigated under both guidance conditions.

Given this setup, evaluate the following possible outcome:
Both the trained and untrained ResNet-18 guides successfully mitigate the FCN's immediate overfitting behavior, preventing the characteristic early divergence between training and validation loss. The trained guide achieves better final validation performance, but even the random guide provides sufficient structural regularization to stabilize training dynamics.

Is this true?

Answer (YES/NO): NO